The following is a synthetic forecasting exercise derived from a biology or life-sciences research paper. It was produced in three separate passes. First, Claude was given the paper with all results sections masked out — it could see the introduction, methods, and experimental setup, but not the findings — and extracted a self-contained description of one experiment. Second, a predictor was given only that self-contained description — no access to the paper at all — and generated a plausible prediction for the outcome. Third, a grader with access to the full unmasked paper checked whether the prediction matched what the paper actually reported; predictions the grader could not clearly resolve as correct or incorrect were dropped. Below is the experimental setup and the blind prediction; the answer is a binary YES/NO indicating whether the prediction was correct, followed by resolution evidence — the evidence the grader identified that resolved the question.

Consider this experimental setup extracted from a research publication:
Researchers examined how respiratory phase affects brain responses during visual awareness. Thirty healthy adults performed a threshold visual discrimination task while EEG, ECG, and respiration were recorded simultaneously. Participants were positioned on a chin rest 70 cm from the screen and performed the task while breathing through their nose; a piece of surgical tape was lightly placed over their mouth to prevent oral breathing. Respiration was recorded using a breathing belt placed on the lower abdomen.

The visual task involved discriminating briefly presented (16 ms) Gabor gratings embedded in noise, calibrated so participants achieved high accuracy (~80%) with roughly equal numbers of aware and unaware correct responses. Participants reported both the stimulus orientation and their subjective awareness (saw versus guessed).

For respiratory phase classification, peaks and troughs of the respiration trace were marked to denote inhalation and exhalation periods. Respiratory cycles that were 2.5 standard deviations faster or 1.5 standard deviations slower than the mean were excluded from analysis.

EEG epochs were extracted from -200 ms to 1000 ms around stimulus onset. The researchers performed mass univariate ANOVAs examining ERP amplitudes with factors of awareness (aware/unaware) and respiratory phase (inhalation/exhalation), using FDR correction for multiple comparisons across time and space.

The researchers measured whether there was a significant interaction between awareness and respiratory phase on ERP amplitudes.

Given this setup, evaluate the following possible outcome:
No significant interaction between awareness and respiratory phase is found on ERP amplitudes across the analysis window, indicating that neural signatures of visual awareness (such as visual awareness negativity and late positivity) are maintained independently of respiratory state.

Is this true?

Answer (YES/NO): NO